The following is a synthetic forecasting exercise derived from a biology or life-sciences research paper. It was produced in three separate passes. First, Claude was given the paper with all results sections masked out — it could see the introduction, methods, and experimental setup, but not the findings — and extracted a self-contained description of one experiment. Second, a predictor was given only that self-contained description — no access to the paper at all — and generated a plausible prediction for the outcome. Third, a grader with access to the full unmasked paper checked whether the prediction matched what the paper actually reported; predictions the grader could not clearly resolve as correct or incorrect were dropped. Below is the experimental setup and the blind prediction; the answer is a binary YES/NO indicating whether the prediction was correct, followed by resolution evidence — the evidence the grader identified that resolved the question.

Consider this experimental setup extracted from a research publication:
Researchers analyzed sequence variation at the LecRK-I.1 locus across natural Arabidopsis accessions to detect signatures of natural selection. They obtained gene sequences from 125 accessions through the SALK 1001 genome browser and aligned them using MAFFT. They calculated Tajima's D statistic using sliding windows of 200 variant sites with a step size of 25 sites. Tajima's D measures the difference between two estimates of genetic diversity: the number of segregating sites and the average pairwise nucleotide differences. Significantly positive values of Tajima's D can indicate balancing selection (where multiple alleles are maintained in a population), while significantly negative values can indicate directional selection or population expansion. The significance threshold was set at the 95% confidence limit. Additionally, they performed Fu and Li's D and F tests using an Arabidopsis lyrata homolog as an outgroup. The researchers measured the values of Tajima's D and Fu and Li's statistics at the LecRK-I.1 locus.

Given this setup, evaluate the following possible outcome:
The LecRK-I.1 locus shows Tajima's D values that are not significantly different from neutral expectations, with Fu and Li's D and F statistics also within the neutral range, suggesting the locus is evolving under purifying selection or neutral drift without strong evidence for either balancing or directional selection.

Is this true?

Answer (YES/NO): NO